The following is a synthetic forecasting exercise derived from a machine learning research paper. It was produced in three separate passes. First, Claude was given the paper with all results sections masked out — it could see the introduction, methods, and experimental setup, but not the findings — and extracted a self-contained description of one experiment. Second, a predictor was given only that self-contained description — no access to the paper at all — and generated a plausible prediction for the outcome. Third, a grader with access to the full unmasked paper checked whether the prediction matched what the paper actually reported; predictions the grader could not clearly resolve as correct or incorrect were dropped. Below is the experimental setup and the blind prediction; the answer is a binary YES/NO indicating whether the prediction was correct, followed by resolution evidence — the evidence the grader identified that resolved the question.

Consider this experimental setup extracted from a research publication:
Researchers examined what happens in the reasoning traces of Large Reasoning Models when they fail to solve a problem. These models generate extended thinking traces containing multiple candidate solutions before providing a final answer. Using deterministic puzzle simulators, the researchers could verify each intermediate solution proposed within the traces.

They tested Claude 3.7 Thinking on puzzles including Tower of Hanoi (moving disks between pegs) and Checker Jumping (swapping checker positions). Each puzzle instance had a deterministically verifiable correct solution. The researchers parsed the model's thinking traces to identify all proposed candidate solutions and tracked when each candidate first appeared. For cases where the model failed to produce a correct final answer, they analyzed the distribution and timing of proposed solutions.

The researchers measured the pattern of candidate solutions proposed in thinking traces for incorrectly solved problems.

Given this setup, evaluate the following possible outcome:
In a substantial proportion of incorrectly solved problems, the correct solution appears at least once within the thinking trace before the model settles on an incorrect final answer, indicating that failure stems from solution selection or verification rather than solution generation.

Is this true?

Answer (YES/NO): NO